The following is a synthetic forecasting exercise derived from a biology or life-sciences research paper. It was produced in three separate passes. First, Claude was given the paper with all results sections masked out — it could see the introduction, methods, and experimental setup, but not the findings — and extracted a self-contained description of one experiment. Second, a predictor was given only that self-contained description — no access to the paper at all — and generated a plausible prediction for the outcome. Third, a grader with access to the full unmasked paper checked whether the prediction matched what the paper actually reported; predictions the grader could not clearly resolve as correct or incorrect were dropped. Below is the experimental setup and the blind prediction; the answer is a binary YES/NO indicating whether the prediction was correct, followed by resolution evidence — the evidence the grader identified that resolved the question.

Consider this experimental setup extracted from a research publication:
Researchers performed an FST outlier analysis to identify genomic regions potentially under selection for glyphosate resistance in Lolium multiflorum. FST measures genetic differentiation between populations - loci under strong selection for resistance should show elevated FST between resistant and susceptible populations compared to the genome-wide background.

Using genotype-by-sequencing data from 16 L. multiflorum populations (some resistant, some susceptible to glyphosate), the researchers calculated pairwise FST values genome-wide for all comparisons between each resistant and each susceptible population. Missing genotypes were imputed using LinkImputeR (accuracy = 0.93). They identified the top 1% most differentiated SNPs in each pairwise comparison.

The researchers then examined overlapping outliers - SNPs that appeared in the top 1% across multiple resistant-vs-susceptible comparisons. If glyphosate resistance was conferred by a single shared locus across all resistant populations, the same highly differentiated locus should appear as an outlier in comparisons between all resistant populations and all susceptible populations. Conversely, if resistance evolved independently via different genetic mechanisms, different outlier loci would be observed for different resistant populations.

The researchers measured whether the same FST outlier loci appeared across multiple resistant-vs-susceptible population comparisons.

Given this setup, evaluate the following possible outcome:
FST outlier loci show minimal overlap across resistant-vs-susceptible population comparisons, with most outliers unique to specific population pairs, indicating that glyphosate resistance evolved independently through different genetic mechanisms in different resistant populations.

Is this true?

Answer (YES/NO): YES